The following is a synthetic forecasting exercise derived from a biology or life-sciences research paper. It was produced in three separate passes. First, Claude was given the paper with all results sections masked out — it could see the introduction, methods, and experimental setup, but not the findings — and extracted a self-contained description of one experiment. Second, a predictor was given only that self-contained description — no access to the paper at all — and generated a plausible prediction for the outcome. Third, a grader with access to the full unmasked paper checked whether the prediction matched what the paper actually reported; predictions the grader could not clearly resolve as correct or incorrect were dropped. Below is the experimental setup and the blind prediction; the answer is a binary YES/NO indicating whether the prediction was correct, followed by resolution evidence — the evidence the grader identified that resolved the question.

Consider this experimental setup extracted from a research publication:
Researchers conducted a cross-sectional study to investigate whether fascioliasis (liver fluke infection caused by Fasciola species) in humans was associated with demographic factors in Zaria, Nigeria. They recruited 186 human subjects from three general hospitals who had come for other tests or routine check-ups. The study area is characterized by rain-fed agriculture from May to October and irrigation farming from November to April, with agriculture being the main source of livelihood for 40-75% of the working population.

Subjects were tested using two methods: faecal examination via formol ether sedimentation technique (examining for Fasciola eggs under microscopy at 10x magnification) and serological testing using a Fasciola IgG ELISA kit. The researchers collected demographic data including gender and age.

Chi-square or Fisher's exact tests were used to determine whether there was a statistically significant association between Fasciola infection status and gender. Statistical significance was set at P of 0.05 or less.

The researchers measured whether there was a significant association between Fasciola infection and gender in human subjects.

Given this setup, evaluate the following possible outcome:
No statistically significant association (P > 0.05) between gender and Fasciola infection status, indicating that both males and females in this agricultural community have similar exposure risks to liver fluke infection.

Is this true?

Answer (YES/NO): YES